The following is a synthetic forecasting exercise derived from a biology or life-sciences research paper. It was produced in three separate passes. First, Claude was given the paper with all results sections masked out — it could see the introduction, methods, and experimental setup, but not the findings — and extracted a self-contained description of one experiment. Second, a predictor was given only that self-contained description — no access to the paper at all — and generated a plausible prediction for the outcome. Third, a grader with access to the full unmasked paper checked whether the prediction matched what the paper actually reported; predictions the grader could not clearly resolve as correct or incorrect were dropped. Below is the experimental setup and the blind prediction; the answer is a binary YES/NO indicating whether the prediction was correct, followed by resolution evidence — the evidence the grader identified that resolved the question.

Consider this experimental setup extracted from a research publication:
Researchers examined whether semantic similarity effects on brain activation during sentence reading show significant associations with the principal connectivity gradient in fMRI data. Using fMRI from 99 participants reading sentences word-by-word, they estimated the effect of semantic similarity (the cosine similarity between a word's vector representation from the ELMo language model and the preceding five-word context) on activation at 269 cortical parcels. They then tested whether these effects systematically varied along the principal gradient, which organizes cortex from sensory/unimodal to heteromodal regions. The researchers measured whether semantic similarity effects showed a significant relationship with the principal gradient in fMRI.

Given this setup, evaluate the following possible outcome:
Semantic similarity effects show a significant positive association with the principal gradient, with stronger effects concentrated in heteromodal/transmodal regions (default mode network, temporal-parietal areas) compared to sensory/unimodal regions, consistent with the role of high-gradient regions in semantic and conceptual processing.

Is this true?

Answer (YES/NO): NO